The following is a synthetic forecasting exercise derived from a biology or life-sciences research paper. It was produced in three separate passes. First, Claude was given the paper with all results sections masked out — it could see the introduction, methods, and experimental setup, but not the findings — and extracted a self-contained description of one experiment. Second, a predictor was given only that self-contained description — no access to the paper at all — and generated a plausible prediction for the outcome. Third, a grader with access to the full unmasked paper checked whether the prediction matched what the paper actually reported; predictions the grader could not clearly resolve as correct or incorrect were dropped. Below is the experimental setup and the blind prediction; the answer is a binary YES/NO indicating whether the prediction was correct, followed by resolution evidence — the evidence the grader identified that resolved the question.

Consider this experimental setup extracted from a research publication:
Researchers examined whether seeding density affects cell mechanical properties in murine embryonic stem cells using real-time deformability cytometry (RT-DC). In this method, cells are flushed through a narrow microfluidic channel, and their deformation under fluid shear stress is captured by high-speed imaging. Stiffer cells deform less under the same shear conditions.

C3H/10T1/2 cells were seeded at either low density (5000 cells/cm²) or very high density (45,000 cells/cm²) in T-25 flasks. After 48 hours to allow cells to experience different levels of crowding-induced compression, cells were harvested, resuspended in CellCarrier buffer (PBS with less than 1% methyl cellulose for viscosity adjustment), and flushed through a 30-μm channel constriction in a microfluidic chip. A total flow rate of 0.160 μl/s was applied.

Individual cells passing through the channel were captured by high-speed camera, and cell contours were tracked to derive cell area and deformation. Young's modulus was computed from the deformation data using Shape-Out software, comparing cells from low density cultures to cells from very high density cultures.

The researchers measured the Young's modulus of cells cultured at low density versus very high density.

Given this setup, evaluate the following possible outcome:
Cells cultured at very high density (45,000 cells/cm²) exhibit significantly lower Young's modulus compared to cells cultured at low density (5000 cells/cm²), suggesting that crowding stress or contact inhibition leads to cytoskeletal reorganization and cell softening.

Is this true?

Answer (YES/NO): NO